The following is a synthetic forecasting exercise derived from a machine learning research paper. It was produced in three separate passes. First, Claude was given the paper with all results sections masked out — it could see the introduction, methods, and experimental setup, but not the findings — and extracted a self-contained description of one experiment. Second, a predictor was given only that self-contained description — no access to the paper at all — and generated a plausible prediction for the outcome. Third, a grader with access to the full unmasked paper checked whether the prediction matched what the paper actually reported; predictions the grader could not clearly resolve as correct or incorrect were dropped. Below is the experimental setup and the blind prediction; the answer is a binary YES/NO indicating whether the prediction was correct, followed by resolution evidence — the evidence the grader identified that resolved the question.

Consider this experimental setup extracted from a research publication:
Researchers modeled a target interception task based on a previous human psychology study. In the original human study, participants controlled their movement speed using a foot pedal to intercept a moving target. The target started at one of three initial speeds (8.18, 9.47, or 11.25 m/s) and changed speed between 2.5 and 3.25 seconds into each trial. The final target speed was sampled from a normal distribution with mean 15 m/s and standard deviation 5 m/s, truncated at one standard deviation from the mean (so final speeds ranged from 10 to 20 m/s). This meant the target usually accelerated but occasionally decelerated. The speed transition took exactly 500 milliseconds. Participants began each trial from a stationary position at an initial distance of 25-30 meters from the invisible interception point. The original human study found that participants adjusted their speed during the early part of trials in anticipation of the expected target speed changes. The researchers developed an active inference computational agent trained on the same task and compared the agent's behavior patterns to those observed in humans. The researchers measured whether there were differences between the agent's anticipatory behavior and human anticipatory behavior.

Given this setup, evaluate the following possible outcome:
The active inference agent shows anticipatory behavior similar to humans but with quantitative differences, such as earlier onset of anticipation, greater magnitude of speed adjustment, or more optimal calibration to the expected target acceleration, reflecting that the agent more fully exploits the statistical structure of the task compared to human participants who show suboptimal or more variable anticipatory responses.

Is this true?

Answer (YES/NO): NO